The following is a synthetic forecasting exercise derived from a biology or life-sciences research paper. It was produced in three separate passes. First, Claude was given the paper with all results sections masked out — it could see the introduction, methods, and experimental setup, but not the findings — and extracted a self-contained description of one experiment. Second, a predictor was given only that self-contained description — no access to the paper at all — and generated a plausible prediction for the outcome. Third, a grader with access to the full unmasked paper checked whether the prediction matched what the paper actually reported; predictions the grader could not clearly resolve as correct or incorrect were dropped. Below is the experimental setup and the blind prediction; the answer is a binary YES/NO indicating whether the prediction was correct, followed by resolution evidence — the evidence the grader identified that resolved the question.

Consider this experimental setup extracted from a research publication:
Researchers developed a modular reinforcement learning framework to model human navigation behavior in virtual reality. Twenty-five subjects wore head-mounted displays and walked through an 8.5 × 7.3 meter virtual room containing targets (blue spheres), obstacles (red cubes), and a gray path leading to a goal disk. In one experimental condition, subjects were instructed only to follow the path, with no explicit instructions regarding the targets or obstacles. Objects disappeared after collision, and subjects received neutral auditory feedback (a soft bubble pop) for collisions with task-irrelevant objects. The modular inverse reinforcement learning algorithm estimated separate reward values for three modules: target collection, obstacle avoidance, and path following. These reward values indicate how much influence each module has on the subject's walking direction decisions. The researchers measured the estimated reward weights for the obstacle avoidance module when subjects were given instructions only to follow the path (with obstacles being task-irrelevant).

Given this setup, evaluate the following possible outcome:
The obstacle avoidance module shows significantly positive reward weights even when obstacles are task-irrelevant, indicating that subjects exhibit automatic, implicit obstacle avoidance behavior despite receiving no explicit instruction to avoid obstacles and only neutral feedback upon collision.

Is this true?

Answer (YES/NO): YES